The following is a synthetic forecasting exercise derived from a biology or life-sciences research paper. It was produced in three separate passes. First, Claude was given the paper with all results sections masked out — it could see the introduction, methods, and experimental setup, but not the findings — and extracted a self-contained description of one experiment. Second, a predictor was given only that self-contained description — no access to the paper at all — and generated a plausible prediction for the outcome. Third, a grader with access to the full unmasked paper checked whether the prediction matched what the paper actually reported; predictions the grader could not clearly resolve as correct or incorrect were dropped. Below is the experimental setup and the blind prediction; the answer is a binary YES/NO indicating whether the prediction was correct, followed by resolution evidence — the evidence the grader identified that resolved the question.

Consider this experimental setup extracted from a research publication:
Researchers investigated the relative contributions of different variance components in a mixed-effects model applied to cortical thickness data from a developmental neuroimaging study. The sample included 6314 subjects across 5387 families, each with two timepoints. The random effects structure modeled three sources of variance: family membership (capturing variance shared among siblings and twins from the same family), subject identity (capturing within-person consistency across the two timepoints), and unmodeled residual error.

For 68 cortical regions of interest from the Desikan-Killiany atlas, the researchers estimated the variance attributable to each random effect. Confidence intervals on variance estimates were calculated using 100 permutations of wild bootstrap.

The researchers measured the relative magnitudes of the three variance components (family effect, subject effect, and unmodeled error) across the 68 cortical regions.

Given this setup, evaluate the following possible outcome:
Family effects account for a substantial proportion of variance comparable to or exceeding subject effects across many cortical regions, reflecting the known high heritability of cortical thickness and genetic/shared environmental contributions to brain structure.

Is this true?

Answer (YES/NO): NO